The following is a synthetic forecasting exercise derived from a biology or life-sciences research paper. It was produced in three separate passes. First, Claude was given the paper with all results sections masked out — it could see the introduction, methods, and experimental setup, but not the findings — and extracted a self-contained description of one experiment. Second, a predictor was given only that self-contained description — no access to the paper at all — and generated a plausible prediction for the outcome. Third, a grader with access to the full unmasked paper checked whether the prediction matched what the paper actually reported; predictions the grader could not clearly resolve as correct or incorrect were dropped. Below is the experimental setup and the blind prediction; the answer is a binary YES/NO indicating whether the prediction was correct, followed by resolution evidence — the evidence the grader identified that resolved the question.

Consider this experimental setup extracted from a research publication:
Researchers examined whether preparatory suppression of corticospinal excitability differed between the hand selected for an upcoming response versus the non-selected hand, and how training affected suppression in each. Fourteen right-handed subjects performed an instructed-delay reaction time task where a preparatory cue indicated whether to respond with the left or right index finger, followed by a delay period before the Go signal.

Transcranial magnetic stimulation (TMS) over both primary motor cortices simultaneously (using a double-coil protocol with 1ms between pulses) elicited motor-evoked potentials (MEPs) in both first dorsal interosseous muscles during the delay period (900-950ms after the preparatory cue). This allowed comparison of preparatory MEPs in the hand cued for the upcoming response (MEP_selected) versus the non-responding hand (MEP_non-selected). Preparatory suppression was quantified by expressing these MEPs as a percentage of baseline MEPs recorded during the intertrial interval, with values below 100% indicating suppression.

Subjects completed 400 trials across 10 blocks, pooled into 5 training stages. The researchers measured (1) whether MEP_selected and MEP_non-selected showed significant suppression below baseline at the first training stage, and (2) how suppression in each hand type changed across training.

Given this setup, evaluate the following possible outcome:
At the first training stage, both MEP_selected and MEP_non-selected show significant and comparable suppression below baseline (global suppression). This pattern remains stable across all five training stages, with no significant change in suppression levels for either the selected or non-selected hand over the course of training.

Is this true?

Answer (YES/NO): NO